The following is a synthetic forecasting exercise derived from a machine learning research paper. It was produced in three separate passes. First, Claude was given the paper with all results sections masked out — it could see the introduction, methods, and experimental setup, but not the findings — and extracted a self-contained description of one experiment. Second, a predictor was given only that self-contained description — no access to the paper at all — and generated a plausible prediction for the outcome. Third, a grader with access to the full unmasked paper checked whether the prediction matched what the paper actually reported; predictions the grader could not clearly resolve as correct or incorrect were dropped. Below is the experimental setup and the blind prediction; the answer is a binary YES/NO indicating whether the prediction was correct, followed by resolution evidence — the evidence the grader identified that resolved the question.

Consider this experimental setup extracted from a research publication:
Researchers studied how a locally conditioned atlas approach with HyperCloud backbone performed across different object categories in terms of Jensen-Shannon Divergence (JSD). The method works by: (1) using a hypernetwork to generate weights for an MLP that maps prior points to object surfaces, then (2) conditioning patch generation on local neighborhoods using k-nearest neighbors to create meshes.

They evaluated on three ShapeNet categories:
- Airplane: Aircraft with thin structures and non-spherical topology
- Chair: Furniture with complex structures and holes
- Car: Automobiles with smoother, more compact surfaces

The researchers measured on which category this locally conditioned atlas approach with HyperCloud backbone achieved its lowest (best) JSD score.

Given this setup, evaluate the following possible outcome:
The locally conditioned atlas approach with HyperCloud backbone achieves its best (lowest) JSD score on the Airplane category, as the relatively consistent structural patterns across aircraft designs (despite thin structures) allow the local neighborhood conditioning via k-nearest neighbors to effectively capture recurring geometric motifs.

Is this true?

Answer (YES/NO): NO